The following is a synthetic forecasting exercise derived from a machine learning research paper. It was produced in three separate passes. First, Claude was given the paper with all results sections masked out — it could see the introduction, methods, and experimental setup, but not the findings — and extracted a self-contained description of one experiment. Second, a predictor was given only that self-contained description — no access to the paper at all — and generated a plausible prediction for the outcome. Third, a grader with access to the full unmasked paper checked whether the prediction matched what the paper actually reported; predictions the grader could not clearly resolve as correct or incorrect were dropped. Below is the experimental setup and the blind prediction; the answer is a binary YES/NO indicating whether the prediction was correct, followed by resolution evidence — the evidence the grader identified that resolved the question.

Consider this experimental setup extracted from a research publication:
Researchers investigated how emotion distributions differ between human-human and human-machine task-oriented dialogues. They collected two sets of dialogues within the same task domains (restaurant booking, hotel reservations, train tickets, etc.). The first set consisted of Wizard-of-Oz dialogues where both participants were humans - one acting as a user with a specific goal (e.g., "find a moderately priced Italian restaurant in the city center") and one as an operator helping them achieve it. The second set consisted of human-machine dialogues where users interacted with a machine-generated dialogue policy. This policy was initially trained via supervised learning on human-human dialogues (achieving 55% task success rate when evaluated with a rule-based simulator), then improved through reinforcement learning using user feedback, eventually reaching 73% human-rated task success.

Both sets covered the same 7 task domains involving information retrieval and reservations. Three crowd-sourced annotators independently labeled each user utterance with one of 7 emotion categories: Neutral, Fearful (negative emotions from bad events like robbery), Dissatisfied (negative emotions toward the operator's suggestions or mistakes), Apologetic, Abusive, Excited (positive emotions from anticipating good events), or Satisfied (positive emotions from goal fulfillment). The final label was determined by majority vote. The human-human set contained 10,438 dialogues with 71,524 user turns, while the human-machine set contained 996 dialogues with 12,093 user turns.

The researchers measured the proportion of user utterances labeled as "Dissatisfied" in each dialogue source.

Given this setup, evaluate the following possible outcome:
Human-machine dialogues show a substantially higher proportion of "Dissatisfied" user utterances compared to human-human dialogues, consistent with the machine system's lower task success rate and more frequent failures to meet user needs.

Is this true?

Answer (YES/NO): YES